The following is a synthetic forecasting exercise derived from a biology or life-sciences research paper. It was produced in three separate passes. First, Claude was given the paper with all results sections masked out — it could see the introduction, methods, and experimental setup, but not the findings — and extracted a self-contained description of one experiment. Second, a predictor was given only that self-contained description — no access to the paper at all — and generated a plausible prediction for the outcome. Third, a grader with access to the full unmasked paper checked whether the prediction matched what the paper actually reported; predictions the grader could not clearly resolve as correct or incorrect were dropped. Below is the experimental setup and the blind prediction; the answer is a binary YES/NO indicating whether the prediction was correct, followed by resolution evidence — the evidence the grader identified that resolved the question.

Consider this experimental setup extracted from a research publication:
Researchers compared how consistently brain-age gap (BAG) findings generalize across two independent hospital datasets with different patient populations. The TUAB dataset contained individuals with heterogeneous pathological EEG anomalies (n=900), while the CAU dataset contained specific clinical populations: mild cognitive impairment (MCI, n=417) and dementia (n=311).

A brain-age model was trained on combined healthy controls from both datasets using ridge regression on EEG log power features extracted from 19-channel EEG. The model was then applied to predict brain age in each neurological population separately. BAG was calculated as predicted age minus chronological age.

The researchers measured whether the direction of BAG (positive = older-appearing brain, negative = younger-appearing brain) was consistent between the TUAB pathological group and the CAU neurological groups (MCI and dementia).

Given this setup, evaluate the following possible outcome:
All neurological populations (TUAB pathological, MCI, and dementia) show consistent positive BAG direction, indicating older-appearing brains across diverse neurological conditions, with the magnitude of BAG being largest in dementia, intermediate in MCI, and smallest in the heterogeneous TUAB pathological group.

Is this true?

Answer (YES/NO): NO